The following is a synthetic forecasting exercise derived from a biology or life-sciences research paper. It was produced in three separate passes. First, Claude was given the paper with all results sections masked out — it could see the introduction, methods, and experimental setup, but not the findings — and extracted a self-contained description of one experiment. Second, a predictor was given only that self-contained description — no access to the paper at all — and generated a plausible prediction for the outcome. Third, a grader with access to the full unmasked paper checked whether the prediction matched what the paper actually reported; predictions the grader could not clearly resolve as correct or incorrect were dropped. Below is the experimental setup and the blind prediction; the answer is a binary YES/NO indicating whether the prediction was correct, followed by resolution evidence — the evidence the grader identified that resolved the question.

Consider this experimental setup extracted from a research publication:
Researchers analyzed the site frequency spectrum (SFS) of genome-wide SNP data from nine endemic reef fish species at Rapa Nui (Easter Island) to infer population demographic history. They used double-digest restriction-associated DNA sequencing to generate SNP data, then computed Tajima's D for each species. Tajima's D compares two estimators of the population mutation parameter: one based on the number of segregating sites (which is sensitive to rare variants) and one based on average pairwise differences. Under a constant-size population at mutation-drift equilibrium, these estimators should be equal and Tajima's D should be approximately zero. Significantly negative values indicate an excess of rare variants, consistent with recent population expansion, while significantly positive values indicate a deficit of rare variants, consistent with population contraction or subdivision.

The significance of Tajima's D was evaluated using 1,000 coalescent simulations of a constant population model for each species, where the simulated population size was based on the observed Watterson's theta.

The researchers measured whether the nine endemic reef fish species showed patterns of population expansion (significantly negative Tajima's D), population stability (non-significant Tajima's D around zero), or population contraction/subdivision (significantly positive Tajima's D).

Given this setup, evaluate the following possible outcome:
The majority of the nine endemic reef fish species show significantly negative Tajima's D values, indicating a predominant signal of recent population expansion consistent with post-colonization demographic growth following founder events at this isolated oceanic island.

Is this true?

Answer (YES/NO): YES